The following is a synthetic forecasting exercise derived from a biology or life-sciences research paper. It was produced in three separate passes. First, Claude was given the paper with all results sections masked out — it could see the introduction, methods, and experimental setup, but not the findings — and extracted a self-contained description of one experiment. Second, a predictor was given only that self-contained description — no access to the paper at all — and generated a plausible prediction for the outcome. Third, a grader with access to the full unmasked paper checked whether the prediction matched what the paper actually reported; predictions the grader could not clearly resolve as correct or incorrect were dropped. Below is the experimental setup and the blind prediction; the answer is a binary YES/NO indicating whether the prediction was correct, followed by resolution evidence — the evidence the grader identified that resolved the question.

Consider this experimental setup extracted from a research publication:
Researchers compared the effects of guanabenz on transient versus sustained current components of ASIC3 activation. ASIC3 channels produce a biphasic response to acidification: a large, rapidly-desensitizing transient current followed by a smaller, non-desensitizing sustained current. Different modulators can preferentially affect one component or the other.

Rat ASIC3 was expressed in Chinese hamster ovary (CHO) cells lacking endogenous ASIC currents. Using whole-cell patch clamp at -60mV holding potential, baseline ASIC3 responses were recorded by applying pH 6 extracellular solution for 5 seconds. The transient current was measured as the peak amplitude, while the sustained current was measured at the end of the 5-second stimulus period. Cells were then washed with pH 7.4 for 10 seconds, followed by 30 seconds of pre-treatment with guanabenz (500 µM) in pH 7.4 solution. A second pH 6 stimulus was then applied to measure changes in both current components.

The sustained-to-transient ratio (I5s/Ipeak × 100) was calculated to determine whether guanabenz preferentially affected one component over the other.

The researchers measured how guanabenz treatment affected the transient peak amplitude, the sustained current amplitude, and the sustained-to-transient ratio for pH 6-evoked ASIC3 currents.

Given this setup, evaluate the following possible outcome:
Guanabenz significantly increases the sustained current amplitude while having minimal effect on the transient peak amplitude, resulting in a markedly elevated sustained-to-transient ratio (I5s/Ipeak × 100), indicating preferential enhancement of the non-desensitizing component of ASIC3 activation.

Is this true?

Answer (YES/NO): NO